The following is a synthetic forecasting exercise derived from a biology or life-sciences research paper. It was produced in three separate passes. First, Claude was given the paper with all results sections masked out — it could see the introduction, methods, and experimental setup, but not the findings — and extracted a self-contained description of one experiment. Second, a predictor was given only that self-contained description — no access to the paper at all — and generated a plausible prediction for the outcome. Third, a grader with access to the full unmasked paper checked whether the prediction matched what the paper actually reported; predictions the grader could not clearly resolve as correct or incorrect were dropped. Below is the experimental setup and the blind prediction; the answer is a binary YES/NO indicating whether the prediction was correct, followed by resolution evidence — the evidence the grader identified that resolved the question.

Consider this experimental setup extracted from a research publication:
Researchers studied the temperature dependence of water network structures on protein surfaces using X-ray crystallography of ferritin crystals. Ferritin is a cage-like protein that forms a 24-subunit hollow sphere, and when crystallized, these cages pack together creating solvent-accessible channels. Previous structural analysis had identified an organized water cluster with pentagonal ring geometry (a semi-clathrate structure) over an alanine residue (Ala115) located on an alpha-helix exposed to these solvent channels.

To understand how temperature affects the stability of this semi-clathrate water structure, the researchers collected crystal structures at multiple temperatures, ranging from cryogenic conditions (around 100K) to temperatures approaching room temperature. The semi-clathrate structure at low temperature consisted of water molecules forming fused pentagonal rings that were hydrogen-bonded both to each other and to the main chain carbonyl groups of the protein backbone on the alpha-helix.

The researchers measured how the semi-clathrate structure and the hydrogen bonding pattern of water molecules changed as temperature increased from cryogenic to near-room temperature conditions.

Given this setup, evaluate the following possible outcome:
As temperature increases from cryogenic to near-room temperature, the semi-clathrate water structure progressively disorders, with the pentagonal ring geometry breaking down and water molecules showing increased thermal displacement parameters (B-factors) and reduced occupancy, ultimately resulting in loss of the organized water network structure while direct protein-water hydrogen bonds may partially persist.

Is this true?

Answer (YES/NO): YES